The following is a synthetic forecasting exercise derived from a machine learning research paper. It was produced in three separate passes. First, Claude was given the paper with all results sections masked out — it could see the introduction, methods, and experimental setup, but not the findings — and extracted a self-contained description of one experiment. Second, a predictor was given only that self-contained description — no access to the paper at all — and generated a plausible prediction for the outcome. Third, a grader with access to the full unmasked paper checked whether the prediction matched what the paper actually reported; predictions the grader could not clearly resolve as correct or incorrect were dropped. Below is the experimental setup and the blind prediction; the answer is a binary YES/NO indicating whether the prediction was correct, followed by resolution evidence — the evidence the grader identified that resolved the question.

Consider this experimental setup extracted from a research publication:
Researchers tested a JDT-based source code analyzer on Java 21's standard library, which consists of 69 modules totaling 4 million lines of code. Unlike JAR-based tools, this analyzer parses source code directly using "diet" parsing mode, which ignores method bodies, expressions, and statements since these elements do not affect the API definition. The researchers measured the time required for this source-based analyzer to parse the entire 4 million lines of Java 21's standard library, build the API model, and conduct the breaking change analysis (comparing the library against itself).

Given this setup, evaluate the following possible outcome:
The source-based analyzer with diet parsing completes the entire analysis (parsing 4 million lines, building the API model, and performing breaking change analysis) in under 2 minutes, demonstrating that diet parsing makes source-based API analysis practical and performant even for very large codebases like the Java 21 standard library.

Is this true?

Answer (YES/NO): YES